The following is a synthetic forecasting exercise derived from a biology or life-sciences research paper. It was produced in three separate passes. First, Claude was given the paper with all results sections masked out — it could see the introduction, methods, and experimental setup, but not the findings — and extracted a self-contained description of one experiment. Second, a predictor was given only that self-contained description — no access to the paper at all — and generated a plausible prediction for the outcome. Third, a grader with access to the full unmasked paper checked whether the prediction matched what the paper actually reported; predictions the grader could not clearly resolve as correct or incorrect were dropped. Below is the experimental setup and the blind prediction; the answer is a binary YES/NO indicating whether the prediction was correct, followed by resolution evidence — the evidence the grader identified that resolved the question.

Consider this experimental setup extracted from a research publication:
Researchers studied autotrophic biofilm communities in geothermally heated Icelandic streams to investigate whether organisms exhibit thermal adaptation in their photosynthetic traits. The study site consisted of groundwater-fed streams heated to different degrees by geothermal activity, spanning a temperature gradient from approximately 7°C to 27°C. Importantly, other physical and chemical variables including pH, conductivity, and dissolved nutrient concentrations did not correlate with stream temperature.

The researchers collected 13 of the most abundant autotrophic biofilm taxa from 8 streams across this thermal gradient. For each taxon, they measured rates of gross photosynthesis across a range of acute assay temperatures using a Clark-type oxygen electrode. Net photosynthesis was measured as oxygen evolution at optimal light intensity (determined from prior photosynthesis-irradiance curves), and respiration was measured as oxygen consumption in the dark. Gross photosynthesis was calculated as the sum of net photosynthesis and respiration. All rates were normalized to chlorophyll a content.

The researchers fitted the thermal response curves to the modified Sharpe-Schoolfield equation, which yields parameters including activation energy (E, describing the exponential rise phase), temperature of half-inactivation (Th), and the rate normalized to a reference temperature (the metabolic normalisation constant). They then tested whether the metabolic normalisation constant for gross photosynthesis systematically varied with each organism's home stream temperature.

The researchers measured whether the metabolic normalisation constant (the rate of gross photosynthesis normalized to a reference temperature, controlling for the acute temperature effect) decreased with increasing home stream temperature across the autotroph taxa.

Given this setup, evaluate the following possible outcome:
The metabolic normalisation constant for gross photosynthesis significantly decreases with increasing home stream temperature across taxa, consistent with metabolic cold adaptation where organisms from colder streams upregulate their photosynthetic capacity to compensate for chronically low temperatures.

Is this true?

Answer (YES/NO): YES